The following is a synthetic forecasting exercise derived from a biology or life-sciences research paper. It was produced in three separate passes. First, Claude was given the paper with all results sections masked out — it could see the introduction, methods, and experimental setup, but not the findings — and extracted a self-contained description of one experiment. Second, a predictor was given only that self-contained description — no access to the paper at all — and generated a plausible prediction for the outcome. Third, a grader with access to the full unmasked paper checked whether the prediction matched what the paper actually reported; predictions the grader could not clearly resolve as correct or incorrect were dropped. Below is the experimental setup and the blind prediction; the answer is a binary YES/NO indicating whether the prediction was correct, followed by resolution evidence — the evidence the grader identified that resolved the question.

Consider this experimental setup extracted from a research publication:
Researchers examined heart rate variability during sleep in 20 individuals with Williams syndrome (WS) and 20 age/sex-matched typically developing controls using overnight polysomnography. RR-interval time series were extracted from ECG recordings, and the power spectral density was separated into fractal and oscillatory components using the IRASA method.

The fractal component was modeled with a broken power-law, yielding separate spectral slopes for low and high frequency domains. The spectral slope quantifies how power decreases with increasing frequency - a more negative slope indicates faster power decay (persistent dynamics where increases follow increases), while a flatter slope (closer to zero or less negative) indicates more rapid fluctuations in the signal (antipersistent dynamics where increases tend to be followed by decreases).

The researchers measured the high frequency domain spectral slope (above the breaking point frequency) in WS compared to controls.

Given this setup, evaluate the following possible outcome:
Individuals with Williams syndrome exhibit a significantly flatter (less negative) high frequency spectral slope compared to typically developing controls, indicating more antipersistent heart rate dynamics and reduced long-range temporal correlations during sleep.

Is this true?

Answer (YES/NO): YES